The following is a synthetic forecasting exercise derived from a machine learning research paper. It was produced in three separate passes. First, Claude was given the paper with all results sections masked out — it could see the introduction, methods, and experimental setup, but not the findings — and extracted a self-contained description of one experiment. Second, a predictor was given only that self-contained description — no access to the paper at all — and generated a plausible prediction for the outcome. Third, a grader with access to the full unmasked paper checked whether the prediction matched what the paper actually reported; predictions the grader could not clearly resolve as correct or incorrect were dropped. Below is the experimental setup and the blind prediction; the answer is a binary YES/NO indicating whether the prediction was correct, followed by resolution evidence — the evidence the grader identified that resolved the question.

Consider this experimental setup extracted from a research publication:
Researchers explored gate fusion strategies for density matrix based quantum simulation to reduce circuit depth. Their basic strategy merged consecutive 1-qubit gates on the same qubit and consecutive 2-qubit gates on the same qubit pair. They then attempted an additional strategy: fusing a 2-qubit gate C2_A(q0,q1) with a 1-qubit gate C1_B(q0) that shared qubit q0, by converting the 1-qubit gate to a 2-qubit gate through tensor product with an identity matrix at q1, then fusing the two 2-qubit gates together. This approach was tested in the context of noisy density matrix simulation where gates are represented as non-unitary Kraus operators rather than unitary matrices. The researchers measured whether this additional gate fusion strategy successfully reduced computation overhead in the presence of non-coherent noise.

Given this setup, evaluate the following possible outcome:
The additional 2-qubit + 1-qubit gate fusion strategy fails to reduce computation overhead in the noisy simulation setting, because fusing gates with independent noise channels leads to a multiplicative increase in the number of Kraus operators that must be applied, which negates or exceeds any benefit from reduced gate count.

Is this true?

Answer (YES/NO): NO